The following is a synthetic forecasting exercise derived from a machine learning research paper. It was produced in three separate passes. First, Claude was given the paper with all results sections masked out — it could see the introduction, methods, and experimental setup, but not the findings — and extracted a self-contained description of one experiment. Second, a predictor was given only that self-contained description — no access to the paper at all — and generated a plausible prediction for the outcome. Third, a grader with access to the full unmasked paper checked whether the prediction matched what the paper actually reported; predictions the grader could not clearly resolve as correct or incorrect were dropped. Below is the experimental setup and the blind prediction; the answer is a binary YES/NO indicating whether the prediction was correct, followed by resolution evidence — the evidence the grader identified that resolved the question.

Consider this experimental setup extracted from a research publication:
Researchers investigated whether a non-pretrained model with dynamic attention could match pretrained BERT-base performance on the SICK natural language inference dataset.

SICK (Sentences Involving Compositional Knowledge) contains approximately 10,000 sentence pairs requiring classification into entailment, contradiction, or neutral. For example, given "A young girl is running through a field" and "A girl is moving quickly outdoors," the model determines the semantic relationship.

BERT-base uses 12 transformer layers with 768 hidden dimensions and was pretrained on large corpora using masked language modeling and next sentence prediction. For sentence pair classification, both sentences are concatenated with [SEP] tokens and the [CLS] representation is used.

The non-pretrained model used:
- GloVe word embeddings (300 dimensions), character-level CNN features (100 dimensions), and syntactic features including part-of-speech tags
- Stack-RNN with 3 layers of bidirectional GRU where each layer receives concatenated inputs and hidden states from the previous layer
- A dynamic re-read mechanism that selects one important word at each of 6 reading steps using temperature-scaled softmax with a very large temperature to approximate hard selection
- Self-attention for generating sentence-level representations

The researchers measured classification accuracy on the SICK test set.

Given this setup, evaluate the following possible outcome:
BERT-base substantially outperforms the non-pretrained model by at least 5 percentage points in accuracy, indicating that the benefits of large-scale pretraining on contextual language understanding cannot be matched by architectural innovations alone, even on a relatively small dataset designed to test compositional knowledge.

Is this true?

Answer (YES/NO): NO